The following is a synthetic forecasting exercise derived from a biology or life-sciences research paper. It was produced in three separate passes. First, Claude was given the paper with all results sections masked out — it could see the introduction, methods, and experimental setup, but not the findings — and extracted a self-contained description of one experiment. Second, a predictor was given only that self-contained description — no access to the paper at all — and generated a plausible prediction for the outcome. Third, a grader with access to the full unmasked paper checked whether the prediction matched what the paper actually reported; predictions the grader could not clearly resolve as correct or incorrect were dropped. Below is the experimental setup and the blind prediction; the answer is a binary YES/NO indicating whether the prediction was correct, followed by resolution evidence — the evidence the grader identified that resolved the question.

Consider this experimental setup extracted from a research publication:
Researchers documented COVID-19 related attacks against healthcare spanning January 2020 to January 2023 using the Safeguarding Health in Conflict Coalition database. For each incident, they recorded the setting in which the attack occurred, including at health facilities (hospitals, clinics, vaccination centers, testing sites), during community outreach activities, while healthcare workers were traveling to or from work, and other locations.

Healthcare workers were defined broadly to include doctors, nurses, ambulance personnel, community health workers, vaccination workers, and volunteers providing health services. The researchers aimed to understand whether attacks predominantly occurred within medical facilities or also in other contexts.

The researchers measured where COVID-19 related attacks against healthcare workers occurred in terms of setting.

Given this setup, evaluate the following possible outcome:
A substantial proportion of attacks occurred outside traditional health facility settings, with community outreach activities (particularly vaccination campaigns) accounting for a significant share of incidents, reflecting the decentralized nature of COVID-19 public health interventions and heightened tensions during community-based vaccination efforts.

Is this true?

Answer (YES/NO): NO